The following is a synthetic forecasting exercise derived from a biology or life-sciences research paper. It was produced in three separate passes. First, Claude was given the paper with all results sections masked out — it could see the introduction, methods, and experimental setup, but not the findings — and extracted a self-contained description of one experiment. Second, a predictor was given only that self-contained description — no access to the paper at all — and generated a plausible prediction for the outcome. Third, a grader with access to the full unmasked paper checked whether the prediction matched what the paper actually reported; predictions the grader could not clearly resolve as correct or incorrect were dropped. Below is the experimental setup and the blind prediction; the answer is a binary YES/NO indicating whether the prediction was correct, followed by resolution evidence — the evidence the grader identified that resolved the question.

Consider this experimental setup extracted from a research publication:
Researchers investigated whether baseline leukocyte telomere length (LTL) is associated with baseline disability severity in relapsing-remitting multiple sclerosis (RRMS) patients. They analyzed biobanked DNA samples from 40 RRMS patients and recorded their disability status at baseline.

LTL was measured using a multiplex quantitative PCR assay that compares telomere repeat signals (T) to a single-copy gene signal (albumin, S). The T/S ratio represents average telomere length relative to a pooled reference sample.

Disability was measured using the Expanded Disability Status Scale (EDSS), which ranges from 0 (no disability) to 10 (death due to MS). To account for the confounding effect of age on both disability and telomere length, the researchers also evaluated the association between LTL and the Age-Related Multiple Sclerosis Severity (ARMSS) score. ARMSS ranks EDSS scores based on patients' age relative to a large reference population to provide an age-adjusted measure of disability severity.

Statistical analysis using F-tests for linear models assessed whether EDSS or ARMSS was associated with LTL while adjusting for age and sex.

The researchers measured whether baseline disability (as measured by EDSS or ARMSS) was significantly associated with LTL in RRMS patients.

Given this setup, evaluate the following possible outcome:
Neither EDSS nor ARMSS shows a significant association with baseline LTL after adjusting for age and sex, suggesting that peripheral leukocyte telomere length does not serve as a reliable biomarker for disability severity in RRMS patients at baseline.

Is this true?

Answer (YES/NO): YES